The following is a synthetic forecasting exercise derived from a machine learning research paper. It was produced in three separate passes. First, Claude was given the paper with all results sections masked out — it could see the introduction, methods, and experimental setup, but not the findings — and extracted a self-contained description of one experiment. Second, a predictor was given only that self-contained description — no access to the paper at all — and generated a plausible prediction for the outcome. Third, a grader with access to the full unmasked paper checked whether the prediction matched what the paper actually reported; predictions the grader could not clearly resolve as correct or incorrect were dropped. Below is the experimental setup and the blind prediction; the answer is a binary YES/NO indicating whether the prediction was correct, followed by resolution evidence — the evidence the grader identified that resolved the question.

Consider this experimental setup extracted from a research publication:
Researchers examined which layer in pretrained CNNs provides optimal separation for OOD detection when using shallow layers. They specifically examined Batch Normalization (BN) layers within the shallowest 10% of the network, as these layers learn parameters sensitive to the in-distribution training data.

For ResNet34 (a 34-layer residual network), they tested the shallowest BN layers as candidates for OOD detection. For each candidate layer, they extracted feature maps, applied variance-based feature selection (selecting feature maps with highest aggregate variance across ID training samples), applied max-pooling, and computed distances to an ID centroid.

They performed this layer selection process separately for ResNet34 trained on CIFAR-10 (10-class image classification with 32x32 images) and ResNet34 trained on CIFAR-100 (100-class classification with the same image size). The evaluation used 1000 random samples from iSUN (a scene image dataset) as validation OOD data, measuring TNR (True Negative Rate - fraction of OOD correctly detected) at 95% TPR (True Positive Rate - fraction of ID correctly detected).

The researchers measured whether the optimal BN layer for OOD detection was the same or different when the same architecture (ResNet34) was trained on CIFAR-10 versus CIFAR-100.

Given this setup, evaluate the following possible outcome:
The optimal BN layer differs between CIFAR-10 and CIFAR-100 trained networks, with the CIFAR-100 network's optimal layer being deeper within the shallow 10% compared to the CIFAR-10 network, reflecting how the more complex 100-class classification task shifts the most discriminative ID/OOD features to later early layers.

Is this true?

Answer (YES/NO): NO